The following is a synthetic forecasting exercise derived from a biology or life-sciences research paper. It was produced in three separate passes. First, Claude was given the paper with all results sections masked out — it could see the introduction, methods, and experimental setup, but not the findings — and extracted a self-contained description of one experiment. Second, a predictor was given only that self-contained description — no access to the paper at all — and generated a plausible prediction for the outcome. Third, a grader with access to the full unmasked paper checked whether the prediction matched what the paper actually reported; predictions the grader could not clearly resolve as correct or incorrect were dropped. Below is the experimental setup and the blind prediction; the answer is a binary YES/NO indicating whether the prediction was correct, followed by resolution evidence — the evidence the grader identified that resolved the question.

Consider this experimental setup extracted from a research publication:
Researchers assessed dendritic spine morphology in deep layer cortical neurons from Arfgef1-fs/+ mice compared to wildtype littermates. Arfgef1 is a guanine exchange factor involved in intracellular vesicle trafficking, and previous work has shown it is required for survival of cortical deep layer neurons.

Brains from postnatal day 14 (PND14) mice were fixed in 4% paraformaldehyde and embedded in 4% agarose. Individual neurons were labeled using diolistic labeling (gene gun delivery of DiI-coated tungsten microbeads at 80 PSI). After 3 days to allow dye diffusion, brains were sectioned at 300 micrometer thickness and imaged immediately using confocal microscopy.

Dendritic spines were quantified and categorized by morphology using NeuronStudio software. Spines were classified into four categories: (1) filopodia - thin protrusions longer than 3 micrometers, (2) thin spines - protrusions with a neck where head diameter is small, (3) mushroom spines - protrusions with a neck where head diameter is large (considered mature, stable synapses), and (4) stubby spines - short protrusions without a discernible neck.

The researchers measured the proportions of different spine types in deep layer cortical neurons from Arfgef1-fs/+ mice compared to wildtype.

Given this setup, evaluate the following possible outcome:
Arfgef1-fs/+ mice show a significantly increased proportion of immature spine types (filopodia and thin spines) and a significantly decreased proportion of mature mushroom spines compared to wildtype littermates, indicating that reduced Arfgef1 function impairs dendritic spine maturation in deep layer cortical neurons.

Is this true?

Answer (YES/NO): NO